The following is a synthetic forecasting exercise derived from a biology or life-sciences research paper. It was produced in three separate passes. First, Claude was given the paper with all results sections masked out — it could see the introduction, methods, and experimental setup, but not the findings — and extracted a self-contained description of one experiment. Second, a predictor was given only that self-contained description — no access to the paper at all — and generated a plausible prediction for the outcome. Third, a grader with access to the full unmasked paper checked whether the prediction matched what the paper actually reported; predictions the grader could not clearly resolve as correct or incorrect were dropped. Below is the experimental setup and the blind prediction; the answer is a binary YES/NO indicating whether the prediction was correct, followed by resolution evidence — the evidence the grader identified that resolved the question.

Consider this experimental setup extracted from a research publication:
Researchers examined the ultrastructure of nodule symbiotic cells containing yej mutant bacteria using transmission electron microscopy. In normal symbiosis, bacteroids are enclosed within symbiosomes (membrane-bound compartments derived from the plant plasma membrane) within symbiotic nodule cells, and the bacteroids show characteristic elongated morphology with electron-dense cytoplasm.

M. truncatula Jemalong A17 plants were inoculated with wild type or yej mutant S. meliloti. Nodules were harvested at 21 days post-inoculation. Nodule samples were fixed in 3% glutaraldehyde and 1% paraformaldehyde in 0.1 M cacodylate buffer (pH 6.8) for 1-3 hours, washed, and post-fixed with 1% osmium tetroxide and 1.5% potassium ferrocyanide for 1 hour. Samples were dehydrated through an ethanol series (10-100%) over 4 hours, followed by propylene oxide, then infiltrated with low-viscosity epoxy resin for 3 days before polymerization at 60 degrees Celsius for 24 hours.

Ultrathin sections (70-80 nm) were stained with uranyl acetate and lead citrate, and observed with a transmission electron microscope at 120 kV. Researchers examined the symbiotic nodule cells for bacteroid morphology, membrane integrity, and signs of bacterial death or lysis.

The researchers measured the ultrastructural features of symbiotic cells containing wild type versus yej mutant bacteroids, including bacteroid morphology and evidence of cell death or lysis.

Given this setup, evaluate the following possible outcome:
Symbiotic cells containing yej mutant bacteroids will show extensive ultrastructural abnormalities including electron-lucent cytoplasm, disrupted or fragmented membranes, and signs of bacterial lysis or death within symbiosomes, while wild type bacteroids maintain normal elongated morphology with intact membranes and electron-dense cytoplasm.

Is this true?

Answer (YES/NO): NO